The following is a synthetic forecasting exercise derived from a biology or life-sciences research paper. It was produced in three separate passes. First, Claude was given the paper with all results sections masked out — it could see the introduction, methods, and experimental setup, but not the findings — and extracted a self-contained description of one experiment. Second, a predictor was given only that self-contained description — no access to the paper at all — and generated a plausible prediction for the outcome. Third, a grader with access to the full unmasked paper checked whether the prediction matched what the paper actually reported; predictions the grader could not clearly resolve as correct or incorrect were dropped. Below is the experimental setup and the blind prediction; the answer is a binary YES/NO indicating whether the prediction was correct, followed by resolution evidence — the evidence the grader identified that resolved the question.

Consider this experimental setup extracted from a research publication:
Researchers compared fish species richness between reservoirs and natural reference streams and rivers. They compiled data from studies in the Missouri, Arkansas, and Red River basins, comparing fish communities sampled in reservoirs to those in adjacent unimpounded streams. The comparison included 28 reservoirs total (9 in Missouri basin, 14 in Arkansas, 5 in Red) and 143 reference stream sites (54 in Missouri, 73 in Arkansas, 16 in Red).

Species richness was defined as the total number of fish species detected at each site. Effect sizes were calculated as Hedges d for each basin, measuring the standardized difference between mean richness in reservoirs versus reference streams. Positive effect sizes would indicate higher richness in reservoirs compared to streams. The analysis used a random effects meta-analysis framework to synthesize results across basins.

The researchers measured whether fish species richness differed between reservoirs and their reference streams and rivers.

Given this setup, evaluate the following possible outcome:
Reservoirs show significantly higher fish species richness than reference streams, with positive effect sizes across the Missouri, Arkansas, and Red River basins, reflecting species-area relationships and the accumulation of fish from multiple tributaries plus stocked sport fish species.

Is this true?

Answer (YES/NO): NO